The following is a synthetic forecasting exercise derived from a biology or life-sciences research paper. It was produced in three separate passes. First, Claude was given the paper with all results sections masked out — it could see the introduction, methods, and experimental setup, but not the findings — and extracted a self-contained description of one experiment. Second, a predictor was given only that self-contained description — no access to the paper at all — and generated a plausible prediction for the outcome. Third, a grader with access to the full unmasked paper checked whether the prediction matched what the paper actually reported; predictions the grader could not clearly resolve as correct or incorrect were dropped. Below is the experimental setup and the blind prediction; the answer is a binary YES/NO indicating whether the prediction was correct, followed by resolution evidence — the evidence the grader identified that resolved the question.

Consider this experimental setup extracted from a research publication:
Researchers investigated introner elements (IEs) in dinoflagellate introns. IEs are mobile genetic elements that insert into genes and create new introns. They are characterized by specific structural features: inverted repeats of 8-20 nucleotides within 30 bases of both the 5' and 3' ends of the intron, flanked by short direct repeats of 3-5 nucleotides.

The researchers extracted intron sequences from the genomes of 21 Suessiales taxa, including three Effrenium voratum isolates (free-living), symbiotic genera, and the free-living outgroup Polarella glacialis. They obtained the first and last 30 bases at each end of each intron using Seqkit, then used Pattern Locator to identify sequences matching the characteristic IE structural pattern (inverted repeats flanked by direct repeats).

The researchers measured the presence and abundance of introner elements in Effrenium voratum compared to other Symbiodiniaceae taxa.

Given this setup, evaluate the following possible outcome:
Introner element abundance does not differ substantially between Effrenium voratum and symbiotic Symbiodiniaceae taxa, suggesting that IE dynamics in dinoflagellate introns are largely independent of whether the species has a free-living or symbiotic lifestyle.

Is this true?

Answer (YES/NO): NO